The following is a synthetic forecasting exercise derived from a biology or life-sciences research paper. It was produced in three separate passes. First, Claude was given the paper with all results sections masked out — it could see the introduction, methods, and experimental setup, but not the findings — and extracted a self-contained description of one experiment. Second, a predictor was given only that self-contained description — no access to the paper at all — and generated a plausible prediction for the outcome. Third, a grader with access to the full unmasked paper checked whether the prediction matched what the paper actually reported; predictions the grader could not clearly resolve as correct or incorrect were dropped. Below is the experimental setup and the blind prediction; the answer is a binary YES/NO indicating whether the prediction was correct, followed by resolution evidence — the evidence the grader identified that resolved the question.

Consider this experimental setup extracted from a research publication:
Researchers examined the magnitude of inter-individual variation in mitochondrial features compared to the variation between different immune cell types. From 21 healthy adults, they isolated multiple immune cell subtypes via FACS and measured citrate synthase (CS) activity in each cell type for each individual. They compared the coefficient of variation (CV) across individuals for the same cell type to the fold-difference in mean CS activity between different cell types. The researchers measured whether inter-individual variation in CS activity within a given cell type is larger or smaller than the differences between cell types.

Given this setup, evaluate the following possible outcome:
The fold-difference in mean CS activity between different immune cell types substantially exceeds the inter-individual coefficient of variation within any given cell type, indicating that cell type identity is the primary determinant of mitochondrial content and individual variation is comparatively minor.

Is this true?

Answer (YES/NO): YES